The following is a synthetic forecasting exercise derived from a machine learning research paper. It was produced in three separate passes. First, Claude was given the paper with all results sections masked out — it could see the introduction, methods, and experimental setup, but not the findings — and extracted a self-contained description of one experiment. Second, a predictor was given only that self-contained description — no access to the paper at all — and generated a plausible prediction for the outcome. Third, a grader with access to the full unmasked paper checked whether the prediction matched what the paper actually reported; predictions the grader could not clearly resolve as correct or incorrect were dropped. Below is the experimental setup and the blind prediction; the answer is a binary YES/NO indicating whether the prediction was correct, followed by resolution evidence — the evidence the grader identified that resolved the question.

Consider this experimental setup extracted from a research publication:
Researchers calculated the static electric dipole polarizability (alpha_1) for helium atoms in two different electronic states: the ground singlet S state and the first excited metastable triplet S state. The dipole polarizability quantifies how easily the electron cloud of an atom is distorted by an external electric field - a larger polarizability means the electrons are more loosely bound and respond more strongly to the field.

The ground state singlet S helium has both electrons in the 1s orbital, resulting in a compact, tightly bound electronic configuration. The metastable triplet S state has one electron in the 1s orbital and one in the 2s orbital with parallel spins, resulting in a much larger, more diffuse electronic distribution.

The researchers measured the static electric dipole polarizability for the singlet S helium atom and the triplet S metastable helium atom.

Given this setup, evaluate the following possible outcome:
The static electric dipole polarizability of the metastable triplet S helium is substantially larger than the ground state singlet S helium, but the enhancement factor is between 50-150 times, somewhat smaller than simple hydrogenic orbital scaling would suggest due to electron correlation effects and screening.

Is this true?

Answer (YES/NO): NO